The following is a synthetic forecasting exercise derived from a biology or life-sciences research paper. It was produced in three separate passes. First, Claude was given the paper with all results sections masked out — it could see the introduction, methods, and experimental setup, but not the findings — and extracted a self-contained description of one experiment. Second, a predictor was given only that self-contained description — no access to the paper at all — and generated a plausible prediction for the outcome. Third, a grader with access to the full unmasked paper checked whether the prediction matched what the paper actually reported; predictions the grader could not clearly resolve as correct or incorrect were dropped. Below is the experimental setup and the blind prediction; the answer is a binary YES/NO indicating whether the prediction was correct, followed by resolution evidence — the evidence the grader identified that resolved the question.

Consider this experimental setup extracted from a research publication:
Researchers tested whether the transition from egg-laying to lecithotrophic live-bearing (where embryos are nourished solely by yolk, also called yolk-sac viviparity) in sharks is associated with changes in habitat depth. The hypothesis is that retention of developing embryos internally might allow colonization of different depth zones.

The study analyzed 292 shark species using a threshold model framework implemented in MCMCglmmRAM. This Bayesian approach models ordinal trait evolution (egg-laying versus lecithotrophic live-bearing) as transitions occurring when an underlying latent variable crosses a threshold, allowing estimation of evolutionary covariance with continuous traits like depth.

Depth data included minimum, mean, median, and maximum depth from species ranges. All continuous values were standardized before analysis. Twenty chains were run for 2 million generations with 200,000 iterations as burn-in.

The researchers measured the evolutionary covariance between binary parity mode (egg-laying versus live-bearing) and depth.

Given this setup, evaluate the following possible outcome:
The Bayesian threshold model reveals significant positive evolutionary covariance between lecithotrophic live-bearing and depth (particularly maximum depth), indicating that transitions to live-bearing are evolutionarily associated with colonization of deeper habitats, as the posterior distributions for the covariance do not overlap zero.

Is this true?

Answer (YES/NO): NO